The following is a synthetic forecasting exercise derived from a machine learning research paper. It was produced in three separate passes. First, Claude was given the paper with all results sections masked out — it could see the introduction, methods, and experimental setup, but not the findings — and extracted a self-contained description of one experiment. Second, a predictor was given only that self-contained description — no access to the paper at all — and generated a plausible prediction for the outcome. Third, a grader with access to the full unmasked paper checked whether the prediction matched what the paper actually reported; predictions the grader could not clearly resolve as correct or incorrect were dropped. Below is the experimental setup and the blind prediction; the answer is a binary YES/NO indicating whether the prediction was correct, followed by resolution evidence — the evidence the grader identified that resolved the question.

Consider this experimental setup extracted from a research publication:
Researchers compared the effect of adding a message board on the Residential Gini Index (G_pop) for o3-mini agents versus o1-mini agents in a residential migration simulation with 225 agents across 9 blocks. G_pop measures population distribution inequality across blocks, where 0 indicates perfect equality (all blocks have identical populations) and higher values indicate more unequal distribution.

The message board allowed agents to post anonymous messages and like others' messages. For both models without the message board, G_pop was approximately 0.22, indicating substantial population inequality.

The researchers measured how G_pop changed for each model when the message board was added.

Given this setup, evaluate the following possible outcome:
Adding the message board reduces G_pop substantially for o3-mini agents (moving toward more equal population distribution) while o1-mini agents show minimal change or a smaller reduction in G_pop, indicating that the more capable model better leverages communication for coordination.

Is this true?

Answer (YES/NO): NO